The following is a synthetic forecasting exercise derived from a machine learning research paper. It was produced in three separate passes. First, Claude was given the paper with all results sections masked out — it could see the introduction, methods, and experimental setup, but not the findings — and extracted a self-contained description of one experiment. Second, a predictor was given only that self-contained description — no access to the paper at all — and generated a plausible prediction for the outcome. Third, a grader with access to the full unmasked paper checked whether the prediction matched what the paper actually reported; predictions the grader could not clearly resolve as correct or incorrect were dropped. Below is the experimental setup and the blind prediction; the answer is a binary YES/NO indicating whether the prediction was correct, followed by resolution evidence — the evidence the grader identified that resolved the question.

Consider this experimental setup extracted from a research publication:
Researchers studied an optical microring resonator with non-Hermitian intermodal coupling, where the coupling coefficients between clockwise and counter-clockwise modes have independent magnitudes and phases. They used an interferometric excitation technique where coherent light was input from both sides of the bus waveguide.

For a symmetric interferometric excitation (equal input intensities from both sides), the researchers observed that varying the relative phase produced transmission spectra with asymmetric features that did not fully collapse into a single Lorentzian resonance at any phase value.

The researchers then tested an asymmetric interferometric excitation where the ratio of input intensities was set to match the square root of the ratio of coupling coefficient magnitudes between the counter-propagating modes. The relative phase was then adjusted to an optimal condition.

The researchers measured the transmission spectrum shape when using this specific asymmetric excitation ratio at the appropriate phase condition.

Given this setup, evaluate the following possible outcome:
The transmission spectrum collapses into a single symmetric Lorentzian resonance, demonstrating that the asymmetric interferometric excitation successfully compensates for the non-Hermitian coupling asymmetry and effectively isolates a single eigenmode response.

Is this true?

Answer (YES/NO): YES